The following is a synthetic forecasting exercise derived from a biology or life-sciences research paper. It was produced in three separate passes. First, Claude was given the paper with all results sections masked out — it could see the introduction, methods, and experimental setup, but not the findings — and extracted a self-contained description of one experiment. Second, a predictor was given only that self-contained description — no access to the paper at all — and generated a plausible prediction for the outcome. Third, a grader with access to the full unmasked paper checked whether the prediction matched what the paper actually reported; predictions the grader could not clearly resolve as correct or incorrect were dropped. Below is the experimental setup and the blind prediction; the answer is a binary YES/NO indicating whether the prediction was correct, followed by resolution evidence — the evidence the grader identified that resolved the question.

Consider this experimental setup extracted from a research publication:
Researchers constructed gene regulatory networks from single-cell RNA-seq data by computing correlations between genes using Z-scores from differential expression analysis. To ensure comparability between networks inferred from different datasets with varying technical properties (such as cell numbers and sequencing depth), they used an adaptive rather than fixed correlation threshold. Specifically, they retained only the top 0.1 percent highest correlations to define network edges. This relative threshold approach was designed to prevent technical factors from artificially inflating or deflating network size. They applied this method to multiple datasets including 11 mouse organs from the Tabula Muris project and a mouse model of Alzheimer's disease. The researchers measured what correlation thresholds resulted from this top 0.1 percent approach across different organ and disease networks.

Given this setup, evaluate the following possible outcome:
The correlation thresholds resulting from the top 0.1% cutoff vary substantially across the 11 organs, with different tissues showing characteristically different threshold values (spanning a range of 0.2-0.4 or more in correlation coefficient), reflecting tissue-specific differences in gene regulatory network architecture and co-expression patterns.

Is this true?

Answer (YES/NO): NO